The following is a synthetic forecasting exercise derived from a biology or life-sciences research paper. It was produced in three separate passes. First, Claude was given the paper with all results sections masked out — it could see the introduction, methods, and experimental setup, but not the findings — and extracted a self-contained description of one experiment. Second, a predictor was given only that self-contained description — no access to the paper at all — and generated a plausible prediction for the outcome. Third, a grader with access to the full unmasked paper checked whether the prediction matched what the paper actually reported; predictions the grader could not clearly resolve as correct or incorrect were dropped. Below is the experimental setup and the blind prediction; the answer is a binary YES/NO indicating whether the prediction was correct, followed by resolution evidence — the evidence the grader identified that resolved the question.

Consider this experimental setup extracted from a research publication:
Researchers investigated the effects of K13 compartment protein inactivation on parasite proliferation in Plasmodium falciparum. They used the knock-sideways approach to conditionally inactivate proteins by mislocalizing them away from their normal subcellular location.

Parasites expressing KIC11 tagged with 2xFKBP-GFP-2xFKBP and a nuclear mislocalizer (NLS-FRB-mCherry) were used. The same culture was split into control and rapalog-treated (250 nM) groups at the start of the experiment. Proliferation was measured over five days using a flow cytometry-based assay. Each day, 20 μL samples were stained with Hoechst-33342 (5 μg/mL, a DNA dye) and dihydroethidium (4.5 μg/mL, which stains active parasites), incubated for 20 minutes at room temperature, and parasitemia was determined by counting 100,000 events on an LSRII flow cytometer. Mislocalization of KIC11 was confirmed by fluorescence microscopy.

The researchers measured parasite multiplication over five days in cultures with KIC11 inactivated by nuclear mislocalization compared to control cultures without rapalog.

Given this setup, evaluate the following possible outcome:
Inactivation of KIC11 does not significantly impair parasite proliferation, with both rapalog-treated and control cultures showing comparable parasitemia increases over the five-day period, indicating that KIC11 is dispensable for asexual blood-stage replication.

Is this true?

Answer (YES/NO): NO